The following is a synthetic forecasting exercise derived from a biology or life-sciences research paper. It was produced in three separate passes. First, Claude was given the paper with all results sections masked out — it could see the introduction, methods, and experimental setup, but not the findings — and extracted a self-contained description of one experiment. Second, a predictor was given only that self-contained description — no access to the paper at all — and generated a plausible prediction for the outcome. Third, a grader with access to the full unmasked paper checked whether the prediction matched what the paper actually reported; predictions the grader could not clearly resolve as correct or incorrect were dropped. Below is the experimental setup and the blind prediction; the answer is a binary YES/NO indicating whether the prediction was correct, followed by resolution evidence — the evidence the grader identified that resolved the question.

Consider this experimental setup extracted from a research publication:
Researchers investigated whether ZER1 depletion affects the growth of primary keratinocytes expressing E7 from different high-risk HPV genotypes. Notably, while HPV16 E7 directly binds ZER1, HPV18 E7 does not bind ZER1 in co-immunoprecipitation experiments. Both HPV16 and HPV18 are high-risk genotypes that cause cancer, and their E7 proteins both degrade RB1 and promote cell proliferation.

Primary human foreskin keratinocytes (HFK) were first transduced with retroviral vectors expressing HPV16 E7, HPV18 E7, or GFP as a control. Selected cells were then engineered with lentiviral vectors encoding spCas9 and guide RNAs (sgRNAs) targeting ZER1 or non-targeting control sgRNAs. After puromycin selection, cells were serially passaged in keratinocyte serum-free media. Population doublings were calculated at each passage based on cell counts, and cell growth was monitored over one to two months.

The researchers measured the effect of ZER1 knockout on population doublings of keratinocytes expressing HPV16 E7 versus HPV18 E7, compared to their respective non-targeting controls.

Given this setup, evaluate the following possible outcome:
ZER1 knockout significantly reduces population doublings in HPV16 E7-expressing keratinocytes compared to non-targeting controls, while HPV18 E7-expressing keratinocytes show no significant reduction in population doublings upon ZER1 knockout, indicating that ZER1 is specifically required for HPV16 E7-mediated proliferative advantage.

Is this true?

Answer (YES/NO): NO